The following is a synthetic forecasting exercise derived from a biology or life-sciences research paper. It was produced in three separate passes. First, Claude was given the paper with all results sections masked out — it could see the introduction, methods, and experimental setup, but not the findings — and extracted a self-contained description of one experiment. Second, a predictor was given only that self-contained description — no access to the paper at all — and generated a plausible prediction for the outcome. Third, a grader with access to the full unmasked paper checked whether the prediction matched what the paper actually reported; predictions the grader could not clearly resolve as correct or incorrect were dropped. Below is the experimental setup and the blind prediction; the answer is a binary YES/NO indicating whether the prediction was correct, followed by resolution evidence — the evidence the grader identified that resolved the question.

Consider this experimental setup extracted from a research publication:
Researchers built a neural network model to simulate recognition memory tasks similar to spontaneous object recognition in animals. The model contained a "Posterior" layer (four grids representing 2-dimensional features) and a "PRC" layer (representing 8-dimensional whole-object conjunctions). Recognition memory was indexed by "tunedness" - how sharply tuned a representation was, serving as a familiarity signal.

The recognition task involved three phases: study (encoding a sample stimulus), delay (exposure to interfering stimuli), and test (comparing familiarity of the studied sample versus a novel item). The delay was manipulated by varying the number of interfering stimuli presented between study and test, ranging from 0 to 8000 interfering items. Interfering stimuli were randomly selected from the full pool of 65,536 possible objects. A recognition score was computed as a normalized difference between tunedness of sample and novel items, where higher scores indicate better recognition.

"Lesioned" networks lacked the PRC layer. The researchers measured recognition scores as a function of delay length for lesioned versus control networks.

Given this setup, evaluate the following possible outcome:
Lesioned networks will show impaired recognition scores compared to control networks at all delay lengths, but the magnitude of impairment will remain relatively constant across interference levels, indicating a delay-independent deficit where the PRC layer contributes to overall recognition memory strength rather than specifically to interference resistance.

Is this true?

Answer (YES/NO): NO